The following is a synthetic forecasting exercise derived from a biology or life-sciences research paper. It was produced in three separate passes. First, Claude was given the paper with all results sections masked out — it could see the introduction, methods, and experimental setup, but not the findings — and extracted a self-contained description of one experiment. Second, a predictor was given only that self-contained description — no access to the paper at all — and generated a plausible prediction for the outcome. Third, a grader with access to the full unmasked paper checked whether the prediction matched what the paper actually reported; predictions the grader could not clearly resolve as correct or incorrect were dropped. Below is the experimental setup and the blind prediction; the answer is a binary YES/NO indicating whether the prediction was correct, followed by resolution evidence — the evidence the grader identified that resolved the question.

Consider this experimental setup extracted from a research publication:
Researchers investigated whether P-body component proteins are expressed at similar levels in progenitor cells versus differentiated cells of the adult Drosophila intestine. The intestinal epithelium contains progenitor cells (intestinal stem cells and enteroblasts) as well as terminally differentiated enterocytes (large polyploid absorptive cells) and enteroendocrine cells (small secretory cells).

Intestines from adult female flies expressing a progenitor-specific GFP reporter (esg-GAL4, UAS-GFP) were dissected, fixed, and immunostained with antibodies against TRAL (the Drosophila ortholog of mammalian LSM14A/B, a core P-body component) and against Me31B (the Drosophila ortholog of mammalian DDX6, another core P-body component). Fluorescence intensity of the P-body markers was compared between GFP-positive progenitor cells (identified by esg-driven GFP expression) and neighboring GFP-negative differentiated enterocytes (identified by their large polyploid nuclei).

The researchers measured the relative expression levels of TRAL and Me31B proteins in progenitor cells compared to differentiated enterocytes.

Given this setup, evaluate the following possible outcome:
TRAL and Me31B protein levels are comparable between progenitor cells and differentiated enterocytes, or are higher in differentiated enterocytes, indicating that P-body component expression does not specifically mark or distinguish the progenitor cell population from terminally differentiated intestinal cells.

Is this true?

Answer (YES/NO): NO